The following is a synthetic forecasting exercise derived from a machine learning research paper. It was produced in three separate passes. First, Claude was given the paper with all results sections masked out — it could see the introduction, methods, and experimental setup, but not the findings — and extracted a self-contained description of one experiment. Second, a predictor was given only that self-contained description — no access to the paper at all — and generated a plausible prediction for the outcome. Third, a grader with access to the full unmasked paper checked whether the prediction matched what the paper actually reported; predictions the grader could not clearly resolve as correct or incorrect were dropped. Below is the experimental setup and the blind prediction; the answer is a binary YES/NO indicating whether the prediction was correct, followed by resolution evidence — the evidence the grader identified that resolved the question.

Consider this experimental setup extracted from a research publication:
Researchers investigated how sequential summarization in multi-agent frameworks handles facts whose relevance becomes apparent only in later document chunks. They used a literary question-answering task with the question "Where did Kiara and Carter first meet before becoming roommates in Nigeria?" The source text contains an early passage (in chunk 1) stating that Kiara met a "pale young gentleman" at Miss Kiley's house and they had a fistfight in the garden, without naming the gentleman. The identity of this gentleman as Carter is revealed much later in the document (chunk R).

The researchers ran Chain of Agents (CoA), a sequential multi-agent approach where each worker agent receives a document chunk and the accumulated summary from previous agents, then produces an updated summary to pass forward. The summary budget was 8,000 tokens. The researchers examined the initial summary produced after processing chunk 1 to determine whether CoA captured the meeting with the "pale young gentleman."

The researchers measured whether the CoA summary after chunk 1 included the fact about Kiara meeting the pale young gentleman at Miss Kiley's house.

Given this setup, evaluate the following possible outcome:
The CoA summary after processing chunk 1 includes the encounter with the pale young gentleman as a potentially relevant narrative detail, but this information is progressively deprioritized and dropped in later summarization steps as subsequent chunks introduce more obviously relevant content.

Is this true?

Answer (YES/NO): YES